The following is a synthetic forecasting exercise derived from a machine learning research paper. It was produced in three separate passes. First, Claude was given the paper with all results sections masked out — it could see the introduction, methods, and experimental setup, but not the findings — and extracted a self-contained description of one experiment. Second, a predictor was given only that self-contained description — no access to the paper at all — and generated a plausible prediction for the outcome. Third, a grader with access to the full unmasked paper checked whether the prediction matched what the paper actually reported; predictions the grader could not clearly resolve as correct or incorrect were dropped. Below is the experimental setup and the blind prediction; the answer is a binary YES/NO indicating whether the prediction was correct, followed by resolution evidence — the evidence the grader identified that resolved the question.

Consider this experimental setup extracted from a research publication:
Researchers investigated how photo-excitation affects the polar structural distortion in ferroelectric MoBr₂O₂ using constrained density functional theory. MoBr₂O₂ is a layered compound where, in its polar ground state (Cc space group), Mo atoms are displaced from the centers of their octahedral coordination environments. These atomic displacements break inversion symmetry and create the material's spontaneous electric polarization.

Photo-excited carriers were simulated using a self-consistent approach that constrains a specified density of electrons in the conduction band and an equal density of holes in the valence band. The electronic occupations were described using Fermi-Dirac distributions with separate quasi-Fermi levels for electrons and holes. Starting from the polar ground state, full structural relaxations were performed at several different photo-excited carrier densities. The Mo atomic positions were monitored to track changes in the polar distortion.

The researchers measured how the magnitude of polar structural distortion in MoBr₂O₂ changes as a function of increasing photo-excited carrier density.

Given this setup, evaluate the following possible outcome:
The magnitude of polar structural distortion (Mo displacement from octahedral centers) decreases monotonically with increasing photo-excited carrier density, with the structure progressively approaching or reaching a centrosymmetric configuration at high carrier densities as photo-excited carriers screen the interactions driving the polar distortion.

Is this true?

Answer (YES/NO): YES